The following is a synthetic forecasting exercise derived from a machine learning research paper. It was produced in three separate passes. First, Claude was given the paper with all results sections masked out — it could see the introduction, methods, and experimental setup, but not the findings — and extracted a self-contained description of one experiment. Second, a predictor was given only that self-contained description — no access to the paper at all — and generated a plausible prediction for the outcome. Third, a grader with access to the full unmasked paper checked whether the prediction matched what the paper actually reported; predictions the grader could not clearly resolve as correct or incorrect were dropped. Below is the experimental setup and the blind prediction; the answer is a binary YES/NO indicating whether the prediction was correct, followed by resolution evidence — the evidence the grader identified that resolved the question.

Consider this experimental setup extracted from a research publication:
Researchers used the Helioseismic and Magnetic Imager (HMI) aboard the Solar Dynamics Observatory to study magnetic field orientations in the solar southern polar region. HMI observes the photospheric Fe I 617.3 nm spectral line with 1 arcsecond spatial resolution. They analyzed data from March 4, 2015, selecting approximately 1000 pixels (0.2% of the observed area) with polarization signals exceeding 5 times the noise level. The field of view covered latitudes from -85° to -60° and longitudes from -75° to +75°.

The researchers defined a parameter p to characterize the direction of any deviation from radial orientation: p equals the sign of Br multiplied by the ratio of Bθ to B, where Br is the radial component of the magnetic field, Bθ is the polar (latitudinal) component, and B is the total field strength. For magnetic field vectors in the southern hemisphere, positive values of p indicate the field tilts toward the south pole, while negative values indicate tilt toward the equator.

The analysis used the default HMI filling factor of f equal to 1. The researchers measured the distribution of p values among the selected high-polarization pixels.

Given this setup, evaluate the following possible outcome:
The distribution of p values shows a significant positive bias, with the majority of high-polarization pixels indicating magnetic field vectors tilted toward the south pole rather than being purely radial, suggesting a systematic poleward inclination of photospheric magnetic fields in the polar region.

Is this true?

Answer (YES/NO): YES